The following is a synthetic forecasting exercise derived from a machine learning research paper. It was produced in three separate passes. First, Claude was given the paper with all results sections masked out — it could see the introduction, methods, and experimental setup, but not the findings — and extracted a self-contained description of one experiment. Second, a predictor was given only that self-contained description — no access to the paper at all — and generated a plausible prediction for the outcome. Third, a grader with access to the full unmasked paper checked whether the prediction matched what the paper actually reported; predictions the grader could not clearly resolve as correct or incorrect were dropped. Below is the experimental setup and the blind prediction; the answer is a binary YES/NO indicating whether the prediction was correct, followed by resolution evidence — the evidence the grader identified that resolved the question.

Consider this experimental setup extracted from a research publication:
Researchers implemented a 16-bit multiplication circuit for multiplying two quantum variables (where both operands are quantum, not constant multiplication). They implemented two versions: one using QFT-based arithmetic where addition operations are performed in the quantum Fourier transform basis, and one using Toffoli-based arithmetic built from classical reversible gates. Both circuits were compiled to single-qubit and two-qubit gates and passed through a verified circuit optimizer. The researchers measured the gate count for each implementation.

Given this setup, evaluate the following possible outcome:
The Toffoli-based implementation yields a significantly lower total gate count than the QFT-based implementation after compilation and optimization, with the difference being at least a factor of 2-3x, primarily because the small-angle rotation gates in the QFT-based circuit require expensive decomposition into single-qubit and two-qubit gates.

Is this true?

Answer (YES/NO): NO